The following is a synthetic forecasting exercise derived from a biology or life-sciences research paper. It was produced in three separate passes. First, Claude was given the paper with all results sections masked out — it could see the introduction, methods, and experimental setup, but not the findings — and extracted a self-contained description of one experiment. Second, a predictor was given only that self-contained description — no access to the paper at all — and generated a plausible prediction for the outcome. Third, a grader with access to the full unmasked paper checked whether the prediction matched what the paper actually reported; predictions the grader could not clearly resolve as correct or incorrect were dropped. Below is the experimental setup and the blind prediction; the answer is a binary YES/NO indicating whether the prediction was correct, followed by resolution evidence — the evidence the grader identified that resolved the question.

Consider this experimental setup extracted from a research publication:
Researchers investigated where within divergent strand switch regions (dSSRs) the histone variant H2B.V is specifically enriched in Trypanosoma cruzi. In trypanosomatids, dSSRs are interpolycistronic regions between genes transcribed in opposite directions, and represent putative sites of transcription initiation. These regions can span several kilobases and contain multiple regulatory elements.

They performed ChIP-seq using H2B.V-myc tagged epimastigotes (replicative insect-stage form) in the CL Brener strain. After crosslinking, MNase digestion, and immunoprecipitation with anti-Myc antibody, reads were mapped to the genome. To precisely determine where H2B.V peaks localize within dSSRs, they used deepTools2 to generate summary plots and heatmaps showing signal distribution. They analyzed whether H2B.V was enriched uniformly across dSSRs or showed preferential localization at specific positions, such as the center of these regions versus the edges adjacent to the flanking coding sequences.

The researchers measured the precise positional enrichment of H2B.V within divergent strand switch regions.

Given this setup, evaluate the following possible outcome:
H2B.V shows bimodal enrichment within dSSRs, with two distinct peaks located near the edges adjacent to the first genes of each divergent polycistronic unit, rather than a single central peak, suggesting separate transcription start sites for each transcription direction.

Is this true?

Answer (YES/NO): YES